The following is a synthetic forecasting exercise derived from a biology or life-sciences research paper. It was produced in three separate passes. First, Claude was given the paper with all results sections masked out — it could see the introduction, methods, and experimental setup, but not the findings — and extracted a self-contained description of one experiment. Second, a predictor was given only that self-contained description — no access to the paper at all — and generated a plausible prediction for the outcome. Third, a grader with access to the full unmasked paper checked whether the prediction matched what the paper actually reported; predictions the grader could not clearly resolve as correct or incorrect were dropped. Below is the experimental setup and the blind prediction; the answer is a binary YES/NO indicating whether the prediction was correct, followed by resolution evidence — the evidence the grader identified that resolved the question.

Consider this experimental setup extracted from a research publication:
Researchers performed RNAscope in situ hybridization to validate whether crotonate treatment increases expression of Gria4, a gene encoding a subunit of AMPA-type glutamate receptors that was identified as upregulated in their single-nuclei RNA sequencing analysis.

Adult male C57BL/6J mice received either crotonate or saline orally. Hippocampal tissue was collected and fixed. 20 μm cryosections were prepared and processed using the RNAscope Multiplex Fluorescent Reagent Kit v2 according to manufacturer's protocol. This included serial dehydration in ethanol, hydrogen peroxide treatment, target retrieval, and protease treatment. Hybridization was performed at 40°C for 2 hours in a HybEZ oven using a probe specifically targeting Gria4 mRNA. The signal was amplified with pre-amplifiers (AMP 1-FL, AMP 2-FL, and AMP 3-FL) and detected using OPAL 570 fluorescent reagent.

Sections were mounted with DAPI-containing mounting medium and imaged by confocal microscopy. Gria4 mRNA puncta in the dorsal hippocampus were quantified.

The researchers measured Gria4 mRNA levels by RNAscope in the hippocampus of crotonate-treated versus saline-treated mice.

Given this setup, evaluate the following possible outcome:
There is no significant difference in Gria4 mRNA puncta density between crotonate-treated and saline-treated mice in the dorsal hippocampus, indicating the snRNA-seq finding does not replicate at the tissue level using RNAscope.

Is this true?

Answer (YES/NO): NO